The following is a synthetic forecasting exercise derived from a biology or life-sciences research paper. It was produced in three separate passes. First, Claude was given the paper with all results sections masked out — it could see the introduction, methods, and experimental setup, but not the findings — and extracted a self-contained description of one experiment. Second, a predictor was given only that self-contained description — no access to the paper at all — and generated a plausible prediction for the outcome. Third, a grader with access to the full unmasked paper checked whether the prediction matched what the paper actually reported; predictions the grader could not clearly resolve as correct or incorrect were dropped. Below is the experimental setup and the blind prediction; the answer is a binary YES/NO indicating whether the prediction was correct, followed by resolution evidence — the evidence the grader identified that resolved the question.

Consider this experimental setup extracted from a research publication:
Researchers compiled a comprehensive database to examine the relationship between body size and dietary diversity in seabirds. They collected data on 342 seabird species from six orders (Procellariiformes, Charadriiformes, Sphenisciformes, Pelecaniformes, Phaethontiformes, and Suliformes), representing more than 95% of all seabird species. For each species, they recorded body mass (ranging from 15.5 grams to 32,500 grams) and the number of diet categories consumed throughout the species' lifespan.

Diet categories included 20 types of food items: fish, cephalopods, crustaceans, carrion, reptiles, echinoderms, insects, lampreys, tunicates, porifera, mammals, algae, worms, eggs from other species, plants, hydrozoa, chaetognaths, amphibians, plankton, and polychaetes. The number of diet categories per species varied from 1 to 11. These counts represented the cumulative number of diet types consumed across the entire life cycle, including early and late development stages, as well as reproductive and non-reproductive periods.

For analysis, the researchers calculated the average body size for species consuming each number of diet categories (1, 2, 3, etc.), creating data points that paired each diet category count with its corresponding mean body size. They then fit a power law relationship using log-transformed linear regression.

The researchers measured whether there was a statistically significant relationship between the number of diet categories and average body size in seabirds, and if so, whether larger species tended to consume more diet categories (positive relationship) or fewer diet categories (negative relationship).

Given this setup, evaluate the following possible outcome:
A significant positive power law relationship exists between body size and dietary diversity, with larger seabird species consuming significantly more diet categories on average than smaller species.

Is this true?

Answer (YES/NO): NO